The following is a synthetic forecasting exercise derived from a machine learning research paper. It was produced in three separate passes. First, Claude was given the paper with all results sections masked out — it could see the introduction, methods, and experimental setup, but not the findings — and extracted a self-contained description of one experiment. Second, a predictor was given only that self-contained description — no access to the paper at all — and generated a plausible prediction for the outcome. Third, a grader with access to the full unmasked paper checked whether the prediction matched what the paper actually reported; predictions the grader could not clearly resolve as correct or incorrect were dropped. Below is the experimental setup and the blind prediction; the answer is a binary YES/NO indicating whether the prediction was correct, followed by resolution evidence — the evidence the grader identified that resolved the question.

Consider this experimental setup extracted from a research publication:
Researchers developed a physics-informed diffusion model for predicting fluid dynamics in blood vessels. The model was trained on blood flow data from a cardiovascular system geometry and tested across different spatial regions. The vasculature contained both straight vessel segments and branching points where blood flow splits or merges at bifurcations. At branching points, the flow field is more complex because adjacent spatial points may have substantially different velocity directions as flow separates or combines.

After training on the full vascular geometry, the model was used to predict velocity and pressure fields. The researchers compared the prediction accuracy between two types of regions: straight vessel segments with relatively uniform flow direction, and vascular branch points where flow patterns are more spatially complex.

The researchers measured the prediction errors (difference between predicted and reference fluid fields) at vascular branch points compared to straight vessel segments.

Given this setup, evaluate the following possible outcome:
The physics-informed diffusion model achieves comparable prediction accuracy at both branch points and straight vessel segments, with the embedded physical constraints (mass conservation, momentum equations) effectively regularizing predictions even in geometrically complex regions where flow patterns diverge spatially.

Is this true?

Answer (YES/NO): NO